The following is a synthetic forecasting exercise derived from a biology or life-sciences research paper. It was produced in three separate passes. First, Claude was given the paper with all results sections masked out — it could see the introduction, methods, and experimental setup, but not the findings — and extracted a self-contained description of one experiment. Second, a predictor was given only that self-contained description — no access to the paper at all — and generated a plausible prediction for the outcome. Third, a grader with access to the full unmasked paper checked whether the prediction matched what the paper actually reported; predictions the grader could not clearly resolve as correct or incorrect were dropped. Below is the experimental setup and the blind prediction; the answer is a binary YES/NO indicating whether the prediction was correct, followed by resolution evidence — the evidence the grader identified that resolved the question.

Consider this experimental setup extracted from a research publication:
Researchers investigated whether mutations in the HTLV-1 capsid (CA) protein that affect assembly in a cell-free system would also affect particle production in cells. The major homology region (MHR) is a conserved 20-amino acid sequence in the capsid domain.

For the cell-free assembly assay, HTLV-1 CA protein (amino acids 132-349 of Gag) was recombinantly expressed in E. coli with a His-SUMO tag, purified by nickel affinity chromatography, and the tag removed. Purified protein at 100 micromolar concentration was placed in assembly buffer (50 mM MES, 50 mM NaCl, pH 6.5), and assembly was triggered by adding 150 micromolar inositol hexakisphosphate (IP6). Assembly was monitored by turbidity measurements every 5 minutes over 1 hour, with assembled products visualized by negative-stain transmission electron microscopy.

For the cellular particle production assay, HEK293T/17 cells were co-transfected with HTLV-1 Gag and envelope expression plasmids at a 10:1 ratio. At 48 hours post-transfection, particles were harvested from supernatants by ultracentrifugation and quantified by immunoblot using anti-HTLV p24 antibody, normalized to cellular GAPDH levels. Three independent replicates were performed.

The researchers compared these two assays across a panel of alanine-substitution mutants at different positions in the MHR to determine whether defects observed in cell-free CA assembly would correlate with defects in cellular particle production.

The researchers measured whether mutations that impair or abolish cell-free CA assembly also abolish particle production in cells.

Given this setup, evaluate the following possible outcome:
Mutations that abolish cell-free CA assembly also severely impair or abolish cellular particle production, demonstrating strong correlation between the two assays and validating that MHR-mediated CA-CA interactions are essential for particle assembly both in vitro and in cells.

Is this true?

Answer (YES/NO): NO